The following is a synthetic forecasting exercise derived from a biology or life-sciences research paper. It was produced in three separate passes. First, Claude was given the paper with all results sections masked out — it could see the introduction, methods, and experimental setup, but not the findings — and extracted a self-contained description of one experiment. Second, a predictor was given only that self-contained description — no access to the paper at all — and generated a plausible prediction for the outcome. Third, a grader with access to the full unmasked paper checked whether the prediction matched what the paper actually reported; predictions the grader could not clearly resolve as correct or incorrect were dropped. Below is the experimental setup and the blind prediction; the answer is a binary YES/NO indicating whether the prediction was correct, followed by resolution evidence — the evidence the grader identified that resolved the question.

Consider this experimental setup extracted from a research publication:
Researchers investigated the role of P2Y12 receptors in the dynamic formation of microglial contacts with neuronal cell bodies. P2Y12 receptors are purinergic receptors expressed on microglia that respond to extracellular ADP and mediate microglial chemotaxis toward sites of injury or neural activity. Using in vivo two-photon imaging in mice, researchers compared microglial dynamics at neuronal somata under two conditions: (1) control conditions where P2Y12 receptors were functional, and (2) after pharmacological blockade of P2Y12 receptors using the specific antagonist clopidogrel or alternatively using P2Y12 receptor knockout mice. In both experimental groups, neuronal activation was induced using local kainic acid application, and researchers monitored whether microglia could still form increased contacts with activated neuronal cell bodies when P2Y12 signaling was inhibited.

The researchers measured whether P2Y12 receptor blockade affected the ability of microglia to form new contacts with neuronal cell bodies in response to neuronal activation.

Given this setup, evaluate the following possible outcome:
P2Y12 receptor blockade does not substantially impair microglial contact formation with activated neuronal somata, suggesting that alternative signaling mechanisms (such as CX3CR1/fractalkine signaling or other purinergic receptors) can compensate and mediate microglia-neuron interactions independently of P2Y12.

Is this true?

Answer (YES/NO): NO